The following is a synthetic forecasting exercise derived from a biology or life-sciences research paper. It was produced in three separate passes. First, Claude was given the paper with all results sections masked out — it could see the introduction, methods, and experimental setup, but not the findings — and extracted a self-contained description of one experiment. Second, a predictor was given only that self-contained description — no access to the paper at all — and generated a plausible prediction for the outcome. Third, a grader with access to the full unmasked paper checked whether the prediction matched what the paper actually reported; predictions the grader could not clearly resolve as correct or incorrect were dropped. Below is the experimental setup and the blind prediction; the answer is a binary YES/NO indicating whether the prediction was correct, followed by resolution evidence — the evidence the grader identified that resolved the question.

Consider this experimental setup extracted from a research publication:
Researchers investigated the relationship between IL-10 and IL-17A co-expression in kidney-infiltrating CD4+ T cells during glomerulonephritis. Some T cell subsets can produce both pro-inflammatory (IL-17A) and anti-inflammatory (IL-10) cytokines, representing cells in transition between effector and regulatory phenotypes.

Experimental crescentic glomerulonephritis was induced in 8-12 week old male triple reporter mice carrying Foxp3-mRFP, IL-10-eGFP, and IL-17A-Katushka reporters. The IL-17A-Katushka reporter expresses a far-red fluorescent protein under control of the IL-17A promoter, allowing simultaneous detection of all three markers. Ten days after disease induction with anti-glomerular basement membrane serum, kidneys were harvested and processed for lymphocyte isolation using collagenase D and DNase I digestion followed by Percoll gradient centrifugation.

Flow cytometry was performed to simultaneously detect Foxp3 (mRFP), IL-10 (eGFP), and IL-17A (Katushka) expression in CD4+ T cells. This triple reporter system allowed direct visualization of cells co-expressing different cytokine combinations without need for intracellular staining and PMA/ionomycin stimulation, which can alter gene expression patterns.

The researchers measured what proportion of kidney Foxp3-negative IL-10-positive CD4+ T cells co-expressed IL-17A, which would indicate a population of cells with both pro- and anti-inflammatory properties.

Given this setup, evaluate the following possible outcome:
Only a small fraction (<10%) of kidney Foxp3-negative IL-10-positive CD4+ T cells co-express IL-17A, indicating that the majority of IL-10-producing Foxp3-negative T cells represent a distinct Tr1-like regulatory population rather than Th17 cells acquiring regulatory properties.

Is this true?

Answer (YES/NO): YES